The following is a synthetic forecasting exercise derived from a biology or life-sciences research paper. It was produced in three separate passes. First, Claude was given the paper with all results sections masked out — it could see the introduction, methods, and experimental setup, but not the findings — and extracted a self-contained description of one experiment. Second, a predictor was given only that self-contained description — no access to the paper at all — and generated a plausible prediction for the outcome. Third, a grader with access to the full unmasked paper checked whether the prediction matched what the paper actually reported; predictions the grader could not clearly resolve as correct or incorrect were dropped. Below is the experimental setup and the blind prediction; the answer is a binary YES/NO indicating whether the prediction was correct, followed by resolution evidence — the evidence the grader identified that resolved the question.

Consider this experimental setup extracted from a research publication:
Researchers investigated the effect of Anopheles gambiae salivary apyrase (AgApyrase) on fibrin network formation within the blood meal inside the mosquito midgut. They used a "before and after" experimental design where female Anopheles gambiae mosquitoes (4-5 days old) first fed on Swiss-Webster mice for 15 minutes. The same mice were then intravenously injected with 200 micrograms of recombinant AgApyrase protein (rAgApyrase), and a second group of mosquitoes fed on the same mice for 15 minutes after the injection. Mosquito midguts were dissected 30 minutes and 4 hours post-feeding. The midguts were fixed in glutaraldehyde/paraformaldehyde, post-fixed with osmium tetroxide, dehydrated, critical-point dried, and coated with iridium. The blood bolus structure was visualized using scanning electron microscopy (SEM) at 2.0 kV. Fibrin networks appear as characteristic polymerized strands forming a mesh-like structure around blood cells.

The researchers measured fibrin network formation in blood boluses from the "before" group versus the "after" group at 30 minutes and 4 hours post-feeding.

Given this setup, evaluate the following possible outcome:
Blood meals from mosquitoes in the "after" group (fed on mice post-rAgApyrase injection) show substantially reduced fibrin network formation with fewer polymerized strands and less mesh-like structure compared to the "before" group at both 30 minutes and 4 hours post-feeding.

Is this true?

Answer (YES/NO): YES